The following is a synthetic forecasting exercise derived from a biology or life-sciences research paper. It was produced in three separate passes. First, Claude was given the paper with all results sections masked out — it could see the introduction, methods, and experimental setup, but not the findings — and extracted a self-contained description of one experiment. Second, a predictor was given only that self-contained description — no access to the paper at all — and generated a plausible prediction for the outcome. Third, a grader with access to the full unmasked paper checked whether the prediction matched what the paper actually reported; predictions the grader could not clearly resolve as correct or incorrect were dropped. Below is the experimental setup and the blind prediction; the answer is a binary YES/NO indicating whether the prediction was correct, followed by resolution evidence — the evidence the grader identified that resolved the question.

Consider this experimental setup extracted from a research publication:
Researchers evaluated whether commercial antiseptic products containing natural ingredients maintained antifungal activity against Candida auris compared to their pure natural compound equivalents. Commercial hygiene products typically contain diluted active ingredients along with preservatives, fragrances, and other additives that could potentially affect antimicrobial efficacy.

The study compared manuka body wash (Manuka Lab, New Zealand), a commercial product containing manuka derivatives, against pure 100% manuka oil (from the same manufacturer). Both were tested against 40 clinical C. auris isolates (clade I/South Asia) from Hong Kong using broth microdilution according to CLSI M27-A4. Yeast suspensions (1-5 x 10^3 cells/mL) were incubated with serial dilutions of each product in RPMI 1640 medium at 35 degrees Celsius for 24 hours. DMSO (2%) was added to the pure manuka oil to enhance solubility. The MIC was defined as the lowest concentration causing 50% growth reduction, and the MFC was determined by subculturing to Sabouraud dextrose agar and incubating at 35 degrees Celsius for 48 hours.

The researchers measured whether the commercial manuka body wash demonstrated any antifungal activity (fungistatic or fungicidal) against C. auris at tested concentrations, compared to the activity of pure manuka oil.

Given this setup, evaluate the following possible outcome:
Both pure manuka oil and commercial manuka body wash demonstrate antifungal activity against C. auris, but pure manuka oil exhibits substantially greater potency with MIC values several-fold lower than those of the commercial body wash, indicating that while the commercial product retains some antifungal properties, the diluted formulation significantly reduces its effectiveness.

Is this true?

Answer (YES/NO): NO